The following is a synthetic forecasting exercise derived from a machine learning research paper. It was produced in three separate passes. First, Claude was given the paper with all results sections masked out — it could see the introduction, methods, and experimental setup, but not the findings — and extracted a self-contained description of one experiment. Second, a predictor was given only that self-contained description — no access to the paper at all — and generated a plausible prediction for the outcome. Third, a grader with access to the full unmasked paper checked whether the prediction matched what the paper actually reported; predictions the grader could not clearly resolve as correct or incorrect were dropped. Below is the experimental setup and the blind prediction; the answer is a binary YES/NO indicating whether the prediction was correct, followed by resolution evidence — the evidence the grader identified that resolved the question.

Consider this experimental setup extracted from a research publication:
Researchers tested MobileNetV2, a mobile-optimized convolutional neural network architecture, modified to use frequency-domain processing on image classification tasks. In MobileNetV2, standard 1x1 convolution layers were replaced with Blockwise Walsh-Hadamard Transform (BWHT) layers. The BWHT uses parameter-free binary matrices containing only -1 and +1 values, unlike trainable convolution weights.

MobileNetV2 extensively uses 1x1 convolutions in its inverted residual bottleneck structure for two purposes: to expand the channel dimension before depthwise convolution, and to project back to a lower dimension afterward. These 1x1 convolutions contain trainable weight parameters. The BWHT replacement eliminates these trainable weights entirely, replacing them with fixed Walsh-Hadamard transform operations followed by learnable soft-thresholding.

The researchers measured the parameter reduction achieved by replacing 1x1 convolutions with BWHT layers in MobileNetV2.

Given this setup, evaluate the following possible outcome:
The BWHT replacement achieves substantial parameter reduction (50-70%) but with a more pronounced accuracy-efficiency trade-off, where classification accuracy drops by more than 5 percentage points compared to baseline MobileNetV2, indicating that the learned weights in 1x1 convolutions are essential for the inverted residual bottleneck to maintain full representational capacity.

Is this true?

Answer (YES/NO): NO